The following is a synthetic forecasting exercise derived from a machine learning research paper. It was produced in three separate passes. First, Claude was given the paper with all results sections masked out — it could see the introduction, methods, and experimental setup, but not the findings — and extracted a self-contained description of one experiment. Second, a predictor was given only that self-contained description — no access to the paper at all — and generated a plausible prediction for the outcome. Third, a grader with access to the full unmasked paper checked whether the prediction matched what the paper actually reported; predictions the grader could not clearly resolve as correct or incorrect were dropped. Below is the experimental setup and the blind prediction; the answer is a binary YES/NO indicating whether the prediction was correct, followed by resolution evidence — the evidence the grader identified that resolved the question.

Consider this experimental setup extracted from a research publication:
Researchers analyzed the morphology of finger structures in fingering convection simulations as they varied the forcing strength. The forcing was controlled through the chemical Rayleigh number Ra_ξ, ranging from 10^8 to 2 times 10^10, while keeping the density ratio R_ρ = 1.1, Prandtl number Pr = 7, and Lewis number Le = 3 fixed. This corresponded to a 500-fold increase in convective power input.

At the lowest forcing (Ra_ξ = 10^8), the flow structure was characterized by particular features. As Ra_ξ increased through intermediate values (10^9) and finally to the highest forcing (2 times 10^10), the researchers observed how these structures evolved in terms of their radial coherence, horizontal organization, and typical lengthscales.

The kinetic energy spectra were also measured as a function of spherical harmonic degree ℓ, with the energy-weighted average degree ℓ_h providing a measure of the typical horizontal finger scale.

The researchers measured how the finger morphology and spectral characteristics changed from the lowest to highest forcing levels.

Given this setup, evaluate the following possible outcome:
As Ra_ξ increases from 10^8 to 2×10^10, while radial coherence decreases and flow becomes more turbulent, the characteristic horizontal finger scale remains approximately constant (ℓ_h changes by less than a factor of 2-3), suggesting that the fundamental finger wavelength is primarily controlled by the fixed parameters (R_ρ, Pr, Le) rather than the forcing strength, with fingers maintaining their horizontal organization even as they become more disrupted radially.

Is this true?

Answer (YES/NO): NO